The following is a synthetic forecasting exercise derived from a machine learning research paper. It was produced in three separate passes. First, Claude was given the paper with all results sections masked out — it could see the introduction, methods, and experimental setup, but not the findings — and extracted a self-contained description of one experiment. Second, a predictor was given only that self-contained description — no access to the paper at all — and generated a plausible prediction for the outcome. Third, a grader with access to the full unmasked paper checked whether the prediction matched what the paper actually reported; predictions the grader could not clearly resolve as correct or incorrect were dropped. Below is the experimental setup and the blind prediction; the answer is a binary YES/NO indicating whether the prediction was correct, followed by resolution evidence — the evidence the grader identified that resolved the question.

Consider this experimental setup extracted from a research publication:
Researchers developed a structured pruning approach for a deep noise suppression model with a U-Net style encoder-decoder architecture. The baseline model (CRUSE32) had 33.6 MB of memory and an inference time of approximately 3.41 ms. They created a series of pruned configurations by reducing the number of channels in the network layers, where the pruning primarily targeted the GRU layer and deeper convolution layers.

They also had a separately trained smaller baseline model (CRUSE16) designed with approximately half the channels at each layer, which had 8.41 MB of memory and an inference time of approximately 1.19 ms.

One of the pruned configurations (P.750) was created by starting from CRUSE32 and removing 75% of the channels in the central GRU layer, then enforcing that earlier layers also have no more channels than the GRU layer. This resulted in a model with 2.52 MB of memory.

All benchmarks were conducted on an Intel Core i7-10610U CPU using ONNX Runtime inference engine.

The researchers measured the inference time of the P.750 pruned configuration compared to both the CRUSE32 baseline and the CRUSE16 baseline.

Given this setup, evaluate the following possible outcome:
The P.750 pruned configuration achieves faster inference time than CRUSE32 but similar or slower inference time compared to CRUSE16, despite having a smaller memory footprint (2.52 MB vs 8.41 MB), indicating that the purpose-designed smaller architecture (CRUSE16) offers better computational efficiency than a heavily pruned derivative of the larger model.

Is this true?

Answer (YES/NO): NO